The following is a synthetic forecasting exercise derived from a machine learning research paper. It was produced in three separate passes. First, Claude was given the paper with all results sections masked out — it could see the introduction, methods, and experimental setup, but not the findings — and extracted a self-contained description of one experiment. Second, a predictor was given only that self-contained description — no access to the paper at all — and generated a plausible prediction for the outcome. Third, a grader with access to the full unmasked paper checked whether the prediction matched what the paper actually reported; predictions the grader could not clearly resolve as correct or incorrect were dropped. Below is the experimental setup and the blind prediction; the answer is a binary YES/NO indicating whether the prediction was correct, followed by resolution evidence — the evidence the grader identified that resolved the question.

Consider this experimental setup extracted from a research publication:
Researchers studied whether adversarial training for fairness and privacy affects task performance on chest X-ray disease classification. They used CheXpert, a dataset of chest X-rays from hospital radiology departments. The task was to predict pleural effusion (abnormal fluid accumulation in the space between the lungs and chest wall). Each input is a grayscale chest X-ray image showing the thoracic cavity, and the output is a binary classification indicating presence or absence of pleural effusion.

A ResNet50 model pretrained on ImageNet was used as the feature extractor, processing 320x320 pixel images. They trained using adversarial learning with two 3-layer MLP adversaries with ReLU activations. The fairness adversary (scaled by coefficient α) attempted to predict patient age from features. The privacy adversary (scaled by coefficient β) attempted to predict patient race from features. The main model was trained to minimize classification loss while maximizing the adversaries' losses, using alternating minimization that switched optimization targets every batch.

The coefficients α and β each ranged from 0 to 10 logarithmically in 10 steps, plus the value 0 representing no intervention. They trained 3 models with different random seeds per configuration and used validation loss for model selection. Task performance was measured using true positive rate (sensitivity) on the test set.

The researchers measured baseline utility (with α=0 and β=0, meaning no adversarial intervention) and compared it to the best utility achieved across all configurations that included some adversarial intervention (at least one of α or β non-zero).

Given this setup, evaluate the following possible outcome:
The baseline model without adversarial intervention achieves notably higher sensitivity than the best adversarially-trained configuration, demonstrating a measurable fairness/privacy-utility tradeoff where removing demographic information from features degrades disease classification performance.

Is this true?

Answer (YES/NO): NO